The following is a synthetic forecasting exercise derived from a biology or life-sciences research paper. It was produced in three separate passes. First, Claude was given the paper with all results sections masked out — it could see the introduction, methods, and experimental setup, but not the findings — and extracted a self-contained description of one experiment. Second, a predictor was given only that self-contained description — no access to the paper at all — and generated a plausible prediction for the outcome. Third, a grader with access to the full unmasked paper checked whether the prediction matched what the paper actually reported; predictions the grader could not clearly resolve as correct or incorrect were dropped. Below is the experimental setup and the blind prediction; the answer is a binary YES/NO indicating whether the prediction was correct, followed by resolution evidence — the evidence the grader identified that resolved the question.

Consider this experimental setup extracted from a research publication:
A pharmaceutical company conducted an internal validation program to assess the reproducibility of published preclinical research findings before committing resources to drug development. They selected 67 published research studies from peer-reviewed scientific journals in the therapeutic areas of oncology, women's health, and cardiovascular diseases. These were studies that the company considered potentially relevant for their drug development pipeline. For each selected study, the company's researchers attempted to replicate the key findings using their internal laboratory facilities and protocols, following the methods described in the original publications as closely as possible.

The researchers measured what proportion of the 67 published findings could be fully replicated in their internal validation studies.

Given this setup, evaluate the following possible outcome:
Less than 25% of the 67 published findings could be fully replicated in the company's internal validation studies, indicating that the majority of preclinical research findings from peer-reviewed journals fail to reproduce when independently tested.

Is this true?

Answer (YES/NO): YES